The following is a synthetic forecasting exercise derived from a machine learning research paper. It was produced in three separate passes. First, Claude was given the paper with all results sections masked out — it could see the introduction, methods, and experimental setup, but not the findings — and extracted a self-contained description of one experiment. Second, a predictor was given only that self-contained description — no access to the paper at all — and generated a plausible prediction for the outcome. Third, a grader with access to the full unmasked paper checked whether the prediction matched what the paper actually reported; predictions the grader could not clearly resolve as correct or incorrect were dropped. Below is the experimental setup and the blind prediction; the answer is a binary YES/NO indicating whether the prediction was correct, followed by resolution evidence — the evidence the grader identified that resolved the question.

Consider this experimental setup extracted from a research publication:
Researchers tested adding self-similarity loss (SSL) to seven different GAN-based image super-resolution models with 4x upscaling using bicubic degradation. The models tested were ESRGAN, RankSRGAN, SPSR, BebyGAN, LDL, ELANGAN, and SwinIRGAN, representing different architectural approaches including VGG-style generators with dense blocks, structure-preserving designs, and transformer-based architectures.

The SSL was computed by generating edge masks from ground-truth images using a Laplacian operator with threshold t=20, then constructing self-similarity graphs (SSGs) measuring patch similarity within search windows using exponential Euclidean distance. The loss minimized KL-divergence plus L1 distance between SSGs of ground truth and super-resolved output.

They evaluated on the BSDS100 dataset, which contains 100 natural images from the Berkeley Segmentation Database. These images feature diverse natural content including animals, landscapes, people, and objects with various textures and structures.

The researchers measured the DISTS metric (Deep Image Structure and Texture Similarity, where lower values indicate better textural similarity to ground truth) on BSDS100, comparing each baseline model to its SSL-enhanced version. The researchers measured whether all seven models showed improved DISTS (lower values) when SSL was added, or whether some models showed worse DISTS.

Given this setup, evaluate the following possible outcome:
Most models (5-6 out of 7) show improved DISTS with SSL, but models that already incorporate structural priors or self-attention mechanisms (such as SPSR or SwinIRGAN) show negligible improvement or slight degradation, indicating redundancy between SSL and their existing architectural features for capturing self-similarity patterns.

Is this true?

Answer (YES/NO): NO